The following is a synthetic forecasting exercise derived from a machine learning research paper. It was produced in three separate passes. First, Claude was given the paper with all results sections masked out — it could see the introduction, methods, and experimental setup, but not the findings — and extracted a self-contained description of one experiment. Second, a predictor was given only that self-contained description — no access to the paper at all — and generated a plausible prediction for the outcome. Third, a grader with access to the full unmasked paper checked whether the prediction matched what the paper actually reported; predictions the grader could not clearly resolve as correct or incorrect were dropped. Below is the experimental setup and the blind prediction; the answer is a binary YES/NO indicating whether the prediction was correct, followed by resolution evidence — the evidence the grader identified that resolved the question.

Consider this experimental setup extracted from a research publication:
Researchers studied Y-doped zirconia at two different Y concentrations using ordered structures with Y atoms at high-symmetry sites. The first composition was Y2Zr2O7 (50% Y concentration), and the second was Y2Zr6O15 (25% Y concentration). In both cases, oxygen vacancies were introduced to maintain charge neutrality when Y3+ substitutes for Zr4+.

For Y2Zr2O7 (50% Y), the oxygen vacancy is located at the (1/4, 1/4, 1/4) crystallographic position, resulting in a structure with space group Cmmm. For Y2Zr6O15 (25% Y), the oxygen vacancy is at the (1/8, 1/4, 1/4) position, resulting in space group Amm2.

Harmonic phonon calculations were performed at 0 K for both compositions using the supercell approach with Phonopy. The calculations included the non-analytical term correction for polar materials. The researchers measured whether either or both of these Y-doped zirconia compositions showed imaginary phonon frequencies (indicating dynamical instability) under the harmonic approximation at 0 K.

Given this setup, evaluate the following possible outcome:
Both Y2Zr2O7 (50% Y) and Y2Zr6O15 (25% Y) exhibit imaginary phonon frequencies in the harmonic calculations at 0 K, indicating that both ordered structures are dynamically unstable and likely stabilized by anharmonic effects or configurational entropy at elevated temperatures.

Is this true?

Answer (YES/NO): YES